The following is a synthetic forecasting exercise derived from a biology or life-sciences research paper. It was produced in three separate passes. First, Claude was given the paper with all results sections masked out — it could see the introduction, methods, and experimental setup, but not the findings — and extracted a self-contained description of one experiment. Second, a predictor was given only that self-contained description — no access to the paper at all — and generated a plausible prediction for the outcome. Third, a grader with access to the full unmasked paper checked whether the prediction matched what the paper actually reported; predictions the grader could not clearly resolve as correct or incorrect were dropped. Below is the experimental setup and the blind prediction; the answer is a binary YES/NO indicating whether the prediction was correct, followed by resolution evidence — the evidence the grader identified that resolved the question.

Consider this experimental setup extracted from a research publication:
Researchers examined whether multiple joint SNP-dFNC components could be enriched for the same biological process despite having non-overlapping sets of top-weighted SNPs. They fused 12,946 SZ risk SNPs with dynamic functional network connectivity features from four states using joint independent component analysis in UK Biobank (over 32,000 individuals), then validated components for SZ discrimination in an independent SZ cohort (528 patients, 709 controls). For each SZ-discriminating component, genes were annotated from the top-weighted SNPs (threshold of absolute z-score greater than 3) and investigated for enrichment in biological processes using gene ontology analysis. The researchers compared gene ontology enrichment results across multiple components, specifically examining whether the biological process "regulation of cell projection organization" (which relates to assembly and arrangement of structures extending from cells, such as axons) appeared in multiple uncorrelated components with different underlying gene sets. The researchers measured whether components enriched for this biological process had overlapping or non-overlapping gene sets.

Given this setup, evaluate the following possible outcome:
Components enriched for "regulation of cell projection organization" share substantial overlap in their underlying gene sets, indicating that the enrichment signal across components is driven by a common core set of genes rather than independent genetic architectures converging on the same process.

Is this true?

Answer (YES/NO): NO